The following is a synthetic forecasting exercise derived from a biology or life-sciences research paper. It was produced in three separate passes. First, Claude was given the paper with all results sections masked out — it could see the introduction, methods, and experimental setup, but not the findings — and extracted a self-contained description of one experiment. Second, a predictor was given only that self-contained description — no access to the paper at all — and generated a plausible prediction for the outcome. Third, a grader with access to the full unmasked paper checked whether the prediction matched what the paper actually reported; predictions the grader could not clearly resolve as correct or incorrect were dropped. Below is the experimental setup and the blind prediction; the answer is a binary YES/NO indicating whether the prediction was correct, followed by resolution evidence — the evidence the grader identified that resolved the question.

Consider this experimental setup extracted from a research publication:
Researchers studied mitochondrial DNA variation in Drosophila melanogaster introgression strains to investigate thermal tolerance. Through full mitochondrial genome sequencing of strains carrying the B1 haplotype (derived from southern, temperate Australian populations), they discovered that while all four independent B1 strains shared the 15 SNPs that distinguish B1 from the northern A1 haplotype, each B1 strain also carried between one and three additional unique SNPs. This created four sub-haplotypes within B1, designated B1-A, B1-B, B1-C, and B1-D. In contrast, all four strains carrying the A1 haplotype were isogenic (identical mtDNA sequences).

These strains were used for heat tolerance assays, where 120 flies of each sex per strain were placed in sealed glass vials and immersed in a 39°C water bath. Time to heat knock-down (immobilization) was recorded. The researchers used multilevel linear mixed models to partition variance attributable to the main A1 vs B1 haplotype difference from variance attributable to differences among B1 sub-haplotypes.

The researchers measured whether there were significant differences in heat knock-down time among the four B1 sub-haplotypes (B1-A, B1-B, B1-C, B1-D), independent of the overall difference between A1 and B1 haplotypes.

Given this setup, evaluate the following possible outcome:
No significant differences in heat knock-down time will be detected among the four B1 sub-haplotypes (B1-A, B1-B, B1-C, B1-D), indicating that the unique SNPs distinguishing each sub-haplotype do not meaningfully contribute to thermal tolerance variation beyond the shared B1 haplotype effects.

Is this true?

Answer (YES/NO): NO